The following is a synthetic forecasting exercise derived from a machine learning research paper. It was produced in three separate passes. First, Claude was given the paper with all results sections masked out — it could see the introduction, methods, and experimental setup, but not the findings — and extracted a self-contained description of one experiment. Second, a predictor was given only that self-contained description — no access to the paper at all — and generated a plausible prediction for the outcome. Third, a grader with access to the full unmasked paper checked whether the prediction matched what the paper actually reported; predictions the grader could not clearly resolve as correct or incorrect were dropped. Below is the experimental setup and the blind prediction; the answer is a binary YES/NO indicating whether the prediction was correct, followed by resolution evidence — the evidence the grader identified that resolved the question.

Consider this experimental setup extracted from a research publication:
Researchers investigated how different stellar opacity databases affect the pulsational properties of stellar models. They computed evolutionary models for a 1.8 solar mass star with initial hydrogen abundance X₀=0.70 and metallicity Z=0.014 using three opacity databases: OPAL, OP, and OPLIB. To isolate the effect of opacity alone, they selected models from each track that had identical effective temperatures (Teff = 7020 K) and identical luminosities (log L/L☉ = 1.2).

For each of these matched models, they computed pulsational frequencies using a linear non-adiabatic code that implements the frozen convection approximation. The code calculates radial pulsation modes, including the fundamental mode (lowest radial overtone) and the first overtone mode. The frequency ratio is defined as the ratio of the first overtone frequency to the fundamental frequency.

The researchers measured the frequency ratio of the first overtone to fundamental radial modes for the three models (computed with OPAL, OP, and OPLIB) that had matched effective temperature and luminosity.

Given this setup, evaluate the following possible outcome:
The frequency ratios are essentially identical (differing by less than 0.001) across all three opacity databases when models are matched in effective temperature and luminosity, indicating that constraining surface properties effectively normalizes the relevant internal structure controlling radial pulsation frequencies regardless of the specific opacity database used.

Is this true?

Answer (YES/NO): NO